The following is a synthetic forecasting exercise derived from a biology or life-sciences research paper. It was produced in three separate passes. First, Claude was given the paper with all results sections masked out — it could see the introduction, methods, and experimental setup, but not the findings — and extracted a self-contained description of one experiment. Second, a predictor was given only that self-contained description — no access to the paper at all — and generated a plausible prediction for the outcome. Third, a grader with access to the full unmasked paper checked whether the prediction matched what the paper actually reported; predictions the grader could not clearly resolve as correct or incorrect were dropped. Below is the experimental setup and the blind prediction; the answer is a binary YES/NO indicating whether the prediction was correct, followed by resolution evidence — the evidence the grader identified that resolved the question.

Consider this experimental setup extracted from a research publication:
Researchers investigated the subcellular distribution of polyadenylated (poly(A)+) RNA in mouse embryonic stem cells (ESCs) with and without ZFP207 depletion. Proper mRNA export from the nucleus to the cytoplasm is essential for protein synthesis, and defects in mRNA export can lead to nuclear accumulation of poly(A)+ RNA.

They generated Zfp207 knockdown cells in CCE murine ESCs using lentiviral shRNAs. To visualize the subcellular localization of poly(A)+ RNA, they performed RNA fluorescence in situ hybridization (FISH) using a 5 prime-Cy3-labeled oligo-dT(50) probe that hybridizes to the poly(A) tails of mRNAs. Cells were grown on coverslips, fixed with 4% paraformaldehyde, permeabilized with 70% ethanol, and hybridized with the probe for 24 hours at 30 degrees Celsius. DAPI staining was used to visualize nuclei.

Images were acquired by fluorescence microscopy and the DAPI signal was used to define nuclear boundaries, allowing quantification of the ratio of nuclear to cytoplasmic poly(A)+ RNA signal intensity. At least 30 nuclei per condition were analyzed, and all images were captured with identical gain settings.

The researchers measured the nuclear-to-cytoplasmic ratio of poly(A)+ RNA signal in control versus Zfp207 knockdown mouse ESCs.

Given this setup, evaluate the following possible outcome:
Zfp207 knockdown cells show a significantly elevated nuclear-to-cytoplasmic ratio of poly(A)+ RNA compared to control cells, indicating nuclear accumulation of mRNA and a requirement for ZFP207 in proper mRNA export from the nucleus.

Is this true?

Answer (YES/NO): YES